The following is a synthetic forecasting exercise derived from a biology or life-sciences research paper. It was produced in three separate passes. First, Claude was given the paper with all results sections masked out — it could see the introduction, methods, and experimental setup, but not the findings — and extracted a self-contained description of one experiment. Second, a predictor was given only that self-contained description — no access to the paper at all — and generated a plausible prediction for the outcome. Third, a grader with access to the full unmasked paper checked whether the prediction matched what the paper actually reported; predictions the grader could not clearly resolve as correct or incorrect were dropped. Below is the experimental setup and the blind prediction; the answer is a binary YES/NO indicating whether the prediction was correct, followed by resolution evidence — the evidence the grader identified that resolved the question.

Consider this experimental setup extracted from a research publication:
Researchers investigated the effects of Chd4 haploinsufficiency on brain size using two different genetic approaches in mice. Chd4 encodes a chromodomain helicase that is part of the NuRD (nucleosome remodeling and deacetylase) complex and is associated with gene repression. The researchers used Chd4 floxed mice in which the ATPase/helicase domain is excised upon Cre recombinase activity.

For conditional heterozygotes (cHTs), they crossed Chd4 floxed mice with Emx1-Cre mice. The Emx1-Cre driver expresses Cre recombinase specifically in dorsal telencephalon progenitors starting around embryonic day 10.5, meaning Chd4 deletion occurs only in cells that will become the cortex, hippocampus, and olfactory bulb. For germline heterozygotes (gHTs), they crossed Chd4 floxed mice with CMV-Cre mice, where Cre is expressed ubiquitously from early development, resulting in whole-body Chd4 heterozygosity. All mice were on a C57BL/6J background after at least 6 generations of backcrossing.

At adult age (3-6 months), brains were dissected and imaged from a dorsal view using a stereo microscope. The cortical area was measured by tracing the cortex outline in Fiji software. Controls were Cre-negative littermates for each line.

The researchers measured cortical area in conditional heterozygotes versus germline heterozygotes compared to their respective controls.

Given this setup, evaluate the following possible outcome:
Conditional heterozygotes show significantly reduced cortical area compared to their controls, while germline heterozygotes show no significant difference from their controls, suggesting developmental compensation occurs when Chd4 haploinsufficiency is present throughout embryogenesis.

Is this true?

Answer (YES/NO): NO